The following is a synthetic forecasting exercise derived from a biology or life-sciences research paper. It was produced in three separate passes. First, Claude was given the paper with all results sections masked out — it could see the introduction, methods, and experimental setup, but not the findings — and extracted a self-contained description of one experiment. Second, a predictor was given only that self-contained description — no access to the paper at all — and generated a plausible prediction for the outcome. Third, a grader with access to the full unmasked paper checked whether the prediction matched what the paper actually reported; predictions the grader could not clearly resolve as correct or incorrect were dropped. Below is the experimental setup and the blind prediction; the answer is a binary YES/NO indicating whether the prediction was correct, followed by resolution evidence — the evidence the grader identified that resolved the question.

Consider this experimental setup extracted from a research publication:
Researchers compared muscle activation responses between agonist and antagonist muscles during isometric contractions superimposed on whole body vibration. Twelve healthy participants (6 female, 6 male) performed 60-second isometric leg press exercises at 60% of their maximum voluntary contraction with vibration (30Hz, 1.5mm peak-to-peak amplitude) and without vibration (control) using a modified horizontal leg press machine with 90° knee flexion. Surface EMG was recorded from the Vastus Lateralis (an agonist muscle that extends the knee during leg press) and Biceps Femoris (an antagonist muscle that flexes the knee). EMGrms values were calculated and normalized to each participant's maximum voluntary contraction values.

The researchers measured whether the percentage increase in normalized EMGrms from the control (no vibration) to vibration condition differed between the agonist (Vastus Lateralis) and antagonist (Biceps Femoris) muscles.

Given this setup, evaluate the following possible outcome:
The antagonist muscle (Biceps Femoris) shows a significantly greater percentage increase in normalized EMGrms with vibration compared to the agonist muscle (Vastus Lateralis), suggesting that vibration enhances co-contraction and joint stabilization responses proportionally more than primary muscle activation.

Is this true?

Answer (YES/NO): NO